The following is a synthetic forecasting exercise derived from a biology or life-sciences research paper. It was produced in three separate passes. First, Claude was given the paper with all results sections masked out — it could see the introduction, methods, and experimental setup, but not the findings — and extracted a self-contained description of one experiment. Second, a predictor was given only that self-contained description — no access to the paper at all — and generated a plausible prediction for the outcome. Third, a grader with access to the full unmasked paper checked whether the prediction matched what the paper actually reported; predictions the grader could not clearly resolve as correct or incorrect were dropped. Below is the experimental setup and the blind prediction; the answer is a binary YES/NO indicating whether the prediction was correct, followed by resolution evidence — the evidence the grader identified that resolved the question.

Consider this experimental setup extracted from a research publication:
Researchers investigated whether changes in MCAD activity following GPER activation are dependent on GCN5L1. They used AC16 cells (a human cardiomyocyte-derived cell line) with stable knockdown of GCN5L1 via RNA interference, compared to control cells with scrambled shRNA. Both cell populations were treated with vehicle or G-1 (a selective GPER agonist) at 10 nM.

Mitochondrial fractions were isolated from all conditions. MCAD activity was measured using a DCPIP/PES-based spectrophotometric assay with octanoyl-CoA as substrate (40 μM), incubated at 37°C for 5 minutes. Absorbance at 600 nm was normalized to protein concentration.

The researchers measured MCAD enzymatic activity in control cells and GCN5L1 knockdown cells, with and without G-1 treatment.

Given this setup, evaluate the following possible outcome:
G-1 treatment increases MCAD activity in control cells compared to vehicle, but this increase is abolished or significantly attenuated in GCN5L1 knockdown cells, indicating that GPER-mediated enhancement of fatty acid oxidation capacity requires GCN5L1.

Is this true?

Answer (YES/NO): YES